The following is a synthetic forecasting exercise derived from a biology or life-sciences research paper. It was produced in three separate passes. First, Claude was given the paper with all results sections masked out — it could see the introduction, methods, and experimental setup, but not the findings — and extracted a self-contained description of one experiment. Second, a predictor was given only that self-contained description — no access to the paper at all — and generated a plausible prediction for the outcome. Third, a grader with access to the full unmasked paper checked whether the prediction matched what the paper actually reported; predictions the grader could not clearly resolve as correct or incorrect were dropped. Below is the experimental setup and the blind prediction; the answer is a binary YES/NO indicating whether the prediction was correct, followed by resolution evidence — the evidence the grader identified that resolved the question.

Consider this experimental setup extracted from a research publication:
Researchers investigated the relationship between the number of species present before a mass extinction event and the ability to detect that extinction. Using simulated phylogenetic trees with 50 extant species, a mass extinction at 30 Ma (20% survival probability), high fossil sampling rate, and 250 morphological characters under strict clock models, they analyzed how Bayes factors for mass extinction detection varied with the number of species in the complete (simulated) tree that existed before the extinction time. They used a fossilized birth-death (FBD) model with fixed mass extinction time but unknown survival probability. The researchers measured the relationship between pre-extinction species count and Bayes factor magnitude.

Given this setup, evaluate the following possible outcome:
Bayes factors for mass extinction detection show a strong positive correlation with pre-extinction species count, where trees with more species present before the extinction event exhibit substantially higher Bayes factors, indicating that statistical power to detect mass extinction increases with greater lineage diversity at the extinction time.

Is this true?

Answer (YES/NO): YES